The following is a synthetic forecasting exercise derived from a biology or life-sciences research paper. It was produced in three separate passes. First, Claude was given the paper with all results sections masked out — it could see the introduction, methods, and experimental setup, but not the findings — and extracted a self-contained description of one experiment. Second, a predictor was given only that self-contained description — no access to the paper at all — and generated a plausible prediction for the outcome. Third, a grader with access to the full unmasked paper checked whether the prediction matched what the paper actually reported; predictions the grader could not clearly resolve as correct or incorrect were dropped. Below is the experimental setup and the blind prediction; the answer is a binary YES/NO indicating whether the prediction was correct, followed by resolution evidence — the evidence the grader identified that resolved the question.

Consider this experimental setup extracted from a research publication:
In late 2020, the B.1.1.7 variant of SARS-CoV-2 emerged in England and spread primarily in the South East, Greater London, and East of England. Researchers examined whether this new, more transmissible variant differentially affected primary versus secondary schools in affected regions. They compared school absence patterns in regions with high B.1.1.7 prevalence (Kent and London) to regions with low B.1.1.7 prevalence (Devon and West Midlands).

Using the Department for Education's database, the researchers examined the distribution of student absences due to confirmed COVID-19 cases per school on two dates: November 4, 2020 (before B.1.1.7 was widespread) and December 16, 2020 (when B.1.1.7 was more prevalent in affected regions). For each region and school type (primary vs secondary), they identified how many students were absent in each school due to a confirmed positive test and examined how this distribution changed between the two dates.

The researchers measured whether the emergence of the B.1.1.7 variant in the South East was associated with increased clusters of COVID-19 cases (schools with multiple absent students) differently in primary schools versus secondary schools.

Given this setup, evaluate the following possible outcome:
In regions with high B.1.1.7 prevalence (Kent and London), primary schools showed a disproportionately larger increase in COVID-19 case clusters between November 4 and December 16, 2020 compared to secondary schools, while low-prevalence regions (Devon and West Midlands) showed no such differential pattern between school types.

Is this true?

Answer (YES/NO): NO